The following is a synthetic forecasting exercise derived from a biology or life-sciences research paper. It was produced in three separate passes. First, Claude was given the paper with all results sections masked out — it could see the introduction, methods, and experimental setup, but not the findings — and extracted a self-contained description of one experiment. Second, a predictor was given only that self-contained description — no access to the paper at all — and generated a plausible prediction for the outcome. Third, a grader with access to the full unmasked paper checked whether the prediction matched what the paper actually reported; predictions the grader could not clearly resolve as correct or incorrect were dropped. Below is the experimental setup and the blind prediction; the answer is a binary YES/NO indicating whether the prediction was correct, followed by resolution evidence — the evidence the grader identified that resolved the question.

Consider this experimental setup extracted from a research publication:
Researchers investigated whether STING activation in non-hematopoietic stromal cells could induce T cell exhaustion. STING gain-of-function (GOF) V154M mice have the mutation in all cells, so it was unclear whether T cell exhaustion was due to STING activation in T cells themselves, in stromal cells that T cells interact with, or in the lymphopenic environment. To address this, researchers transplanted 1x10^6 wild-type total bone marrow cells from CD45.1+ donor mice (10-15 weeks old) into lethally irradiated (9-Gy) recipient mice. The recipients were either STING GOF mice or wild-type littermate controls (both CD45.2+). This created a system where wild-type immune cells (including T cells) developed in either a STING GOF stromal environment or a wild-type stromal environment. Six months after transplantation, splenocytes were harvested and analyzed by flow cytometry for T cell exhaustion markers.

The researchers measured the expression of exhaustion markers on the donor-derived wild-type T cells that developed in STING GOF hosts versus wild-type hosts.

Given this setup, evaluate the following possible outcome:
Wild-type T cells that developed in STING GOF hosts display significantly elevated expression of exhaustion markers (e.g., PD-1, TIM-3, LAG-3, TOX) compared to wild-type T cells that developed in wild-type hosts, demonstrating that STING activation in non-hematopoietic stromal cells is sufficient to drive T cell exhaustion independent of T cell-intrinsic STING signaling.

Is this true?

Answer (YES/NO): NO